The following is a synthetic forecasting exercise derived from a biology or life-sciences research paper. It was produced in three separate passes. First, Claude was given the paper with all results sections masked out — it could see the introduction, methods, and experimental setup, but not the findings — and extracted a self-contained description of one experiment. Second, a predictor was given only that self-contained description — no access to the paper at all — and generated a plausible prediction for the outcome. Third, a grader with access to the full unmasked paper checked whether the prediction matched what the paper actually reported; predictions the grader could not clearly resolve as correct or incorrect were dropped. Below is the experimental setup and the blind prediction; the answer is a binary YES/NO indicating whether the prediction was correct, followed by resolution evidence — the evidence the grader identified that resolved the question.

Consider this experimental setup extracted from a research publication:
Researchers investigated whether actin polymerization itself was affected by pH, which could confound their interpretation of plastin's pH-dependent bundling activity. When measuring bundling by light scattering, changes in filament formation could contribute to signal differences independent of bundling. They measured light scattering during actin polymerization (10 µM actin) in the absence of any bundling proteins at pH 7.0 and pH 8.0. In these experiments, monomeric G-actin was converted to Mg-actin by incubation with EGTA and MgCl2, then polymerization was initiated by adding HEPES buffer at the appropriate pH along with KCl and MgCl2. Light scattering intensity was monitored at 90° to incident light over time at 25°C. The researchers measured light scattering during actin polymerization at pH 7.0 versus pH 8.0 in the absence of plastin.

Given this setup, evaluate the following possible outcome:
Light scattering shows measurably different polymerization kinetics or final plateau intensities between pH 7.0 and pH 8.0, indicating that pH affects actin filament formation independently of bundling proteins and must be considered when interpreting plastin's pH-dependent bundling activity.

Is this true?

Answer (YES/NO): NO